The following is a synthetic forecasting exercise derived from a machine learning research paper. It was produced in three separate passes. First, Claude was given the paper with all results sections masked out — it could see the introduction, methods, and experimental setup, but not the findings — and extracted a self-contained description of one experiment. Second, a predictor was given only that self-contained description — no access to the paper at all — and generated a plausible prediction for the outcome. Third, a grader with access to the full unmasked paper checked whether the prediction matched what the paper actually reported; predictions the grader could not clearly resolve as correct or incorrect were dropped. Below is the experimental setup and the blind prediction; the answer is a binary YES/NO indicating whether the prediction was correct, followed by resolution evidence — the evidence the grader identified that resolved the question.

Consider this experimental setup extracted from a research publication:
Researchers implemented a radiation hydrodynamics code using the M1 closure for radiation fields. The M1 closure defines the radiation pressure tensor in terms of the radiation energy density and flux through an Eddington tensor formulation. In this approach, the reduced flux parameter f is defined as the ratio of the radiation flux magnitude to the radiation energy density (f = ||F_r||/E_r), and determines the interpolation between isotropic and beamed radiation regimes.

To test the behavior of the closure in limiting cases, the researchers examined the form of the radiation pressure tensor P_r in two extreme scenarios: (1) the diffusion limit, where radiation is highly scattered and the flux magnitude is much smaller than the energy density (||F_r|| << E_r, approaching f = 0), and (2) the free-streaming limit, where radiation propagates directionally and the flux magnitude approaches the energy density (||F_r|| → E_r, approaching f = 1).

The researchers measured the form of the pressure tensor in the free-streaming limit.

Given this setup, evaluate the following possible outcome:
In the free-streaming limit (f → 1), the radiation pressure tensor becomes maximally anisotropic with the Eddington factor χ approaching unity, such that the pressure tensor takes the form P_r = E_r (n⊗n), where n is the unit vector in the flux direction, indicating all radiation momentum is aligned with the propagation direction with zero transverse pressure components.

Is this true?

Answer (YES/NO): YES